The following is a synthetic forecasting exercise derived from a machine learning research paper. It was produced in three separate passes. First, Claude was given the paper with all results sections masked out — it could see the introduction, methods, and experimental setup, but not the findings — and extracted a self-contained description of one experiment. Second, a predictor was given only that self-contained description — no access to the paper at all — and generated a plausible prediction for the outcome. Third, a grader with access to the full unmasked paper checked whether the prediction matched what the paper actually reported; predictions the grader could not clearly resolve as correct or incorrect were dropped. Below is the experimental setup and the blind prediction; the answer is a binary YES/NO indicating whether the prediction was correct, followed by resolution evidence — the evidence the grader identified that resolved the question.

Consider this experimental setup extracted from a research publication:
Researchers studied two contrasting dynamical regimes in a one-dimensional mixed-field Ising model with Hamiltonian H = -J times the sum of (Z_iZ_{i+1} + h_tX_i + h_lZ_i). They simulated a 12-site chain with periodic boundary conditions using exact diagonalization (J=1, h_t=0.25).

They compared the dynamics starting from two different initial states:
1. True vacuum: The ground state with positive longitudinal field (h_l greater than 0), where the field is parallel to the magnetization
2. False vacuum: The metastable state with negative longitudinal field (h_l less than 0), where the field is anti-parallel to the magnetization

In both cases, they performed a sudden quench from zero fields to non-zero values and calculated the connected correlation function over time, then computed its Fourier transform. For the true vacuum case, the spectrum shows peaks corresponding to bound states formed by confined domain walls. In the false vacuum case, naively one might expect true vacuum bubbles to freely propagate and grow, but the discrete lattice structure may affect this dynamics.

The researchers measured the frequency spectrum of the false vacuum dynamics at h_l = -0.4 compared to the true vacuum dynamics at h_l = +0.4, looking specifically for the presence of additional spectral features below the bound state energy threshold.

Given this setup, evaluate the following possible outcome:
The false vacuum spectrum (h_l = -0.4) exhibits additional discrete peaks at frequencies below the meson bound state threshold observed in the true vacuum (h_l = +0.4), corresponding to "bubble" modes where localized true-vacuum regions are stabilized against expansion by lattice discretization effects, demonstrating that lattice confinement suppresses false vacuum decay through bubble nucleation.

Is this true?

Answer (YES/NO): NO